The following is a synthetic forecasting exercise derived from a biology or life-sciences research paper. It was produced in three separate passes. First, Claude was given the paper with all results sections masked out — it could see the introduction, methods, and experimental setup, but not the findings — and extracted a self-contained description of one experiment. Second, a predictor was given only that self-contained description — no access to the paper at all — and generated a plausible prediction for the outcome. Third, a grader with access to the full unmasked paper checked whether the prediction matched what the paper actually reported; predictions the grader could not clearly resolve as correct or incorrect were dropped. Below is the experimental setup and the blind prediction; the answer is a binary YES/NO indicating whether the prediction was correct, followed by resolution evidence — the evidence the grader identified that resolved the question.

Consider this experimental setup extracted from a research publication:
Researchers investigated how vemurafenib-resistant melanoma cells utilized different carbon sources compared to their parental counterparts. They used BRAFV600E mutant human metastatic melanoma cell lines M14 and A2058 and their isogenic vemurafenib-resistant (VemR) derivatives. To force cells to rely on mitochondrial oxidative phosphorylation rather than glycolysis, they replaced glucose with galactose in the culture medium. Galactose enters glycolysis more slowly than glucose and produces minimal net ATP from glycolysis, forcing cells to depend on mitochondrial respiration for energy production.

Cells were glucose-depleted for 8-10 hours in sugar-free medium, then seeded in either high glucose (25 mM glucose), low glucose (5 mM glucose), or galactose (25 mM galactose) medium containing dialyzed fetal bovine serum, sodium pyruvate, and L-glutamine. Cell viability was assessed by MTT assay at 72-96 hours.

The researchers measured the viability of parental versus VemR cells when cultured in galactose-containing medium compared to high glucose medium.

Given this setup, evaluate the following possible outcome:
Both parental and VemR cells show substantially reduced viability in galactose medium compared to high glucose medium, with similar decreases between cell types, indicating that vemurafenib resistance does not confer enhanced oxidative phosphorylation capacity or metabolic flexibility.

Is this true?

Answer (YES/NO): NO